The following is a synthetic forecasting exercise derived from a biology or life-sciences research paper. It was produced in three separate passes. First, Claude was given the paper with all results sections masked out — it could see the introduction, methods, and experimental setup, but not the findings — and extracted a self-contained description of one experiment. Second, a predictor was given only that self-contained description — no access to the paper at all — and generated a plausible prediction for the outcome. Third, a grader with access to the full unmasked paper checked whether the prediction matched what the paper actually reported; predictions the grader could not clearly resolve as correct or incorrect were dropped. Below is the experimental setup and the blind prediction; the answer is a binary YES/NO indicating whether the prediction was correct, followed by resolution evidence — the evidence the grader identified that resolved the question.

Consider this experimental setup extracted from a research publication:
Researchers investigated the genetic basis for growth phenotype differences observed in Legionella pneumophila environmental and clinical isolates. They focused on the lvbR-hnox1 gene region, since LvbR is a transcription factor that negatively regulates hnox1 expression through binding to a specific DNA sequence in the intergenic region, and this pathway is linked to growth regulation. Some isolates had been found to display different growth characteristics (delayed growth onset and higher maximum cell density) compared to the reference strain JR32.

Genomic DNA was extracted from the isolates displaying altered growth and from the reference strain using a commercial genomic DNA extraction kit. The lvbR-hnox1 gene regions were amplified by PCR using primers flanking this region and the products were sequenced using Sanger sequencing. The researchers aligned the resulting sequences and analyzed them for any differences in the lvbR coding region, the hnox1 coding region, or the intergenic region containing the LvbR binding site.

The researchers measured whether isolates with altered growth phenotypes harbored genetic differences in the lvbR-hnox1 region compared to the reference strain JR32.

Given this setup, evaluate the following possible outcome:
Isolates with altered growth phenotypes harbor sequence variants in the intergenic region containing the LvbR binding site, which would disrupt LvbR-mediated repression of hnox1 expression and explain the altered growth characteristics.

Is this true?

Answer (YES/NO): NO